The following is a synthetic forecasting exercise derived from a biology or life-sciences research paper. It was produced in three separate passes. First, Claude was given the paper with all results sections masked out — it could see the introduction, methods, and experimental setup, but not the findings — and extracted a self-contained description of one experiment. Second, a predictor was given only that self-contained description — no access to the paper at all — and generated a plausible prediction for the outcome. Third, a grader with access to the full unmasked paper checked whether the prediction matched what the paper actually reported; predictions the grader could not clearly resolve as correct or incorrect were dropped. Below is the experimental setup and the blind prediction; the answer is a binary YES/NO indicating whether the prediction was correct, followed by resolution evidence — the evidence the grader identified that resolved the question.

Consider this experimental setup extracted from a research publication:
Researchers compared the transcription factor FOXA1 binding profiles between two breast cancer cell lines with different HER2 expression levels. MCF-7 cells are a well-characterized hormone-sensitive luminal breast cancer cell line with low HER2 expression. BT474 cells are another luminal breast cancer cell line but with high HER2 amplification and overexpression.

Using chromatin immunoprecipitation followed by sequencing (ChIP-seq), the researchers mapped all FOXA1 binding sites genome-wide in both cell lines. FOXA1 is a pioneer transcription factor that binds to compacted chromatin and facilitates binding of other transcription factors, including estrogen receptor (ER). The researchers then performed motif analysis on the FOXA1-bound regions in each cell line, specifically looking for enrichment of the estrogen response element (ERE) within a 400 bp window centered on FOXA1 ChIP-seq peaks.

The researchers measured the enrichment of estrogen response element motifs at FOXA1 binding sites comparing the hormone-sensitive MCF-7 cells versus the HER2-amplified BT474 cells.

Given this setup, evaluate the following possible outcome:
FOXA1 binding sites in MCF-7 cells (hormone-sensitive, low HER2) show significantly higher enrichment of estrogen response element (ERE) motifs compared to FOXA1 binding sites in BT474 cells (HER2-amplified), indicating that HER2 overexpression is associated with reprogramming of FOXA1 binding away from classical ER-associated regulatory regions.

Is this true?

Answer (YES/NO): YES